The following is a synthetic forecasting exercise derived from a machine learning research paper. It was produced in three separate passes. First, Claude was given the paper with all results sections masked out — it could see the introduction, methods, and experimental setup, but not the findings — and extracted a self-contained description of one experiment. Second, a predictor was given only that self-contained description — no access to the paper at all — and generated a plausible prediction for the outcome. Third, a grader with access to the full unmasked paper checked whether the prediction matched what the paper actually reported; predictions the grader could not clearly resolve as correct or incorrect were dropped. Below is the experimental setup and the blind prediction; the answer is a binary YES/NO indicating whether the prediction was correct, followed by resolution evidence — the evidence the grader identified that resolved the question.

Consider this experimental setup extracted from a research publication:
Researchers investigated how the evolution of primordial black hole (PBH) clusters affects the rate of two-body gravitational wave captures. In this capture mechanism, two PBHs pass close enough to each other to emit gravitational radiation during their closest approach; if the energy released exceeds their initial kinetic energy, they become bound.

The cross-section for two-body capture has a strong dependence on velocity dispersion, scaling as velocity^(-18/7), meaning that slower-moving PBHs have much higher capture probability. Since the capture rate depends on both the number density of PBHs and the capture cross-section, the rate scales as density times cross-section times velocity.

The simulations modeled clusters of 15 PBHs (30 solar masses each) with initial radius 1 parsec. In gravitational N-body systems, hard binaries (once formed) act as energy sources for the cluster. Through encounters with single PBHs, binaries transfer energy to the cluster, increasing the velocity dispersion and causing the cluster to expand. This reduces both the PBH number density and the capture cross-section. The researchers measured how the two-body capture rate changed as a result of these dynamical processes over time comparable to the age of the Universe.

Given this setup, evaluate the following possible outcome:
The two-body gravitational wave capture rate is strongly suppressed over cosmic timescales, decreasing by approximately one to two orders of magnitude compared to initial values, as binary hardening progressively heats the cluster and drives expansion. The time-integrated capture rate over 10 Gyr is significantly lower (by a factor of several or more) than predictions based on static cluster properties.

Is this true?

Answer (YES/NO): YES